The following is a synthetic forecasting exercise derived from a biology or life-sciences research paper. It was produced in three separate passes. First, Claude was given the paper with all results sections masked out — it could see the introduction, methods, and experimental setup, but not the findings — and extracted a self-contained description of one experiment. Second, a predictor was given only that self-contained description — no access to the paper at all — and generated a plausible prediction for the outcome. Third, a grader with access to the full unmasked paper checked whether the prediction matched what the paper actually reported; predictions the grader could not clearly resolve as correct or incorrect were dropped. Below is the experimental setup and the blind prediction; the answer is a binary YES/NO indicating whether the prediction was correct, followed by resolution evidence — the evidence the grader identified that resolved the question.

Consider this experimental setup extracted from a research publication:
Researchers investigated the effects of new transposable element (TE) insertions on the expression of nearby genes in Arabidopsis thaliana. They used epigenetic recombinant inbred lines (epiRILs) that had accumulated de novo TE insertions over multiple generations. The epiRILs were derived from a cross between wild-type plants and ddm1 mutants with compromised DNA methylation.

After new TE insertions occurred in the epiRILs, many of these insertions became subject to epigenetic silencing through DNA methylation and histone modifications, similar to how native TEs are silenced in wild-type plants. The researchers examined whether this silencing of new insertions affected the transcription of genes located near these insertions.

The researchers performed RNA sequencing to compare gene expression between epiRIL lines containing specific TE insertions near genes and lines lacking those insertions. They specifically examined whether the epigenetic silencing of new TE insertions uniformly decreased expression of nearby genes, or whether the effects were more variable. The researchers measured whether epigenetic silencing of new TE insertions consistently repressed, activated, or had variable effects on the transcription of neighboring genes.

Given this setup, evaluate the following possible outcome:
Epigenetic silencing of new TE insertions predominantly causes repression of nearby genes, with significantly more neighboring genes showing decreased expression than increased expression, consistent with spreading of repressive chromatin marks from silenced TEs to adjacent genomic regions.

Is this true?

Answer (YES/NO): NO